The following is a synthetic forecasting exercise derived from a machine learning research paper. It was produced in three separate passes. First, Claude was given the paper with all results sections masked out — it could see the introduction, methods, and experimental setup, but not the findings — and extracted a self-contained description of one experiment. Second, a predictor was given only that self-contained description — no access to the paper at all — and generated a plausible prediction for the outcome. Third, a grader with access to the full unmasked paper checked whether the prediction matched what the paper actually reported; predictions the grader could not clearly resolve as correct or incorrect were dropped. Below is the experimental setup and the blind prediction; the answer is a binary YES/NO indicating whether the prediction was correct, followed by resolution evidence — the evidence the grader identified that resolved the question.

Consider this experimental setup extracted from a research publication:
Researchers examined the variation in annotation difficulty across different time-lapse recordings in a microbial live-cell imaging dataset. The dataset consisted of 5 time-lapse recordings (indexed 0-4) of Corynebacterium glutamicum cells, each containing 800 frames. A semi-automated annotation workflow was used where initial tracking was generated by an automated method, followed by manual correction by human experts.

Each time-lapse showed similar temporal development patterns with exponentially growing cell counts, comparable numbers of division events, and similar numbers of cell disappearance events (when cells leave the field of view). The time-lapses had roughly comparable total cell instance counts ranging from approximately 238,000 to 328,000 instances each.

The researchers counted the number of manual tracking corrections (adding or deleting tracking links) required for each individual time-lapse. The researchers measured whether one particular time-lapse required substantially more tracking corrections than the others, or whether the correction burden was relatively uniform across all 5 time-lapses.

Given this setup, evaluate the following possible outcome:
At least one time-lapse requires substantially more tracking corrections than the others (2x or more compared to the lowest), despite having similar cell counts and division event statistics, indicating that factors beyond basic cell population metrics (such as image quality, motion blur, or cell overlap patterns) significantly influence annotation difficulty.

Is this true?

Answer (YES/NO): YES